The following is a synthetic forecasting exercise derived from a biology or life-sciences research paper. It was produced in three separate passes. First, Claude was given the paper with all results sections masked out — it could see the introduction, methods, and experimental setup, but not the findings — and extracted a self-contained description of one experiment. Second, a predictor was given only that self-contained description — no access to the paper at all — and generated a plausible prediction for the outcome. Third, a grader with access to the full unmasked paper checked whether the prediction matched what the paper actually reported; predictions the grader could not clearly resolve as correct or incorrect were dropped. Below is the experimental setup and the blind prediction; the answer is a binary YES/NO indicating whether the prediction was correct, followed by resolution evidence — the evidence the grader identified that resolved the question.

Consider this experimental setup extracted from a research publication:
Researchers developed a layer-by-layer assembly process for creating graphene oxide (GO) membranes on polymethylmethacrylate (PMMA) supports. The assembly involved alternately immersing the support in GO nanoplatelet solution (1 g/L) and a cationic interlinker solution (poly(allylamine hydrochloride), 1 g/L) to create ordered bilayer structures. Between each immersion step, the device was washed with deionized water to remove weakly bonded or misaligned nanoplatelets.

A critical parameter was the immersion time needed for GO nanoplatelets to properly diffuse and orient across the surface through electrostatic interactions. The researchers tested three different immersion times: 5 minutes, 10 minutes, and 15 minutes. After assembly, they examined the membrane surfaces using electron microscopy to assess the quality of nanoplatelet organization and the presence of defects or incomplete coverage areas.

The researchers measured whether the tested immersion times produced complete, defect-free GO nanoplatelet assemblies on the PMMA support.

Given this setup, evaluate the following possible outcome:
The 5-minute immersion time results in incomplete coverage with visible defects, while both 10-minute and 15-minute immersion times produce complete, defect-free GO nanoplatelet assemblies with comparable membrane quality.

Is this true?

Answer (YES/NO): NO